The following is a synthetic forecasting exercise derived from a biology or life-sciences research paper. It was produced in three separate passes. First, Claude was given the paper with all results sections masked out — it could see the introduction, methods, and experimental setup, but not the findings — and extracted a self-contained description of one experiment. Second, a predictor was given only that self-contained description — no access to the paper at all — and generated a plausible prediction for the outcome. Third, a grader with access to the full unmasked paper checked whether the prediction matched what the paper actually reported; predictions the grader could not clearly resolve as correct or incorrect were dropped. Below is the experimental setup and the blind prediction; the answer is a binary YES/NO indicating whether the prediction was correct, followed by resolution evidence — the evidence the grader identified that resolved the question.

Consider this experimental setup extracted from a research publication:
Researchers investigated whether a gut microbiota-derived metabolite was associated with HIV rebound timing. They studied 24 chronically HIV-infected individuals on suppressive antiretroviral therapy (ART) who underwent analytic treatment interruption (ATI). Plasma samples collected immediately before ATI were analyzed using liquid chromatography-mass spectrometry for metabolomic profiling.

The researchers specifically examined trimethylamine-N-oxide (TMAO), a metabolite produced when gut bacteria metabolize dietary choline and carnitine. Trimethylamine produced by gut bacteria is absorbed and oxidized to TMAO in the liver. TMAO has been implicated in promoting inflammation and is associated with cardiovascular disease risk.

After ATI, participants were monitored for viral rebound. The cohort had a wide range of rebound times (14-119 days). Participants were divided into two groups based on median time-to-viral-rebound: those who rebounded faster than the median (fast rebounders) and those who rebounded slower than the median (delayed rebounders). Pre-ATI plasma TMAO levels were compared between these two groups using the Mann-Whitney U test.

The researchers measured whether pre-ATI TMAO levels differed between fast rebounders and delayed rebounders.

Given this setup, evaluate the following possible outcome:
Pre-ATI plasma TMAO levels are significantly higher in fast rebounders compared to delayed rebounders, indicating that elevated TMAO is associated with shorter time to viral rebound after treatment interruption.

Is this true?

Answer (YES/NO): YES